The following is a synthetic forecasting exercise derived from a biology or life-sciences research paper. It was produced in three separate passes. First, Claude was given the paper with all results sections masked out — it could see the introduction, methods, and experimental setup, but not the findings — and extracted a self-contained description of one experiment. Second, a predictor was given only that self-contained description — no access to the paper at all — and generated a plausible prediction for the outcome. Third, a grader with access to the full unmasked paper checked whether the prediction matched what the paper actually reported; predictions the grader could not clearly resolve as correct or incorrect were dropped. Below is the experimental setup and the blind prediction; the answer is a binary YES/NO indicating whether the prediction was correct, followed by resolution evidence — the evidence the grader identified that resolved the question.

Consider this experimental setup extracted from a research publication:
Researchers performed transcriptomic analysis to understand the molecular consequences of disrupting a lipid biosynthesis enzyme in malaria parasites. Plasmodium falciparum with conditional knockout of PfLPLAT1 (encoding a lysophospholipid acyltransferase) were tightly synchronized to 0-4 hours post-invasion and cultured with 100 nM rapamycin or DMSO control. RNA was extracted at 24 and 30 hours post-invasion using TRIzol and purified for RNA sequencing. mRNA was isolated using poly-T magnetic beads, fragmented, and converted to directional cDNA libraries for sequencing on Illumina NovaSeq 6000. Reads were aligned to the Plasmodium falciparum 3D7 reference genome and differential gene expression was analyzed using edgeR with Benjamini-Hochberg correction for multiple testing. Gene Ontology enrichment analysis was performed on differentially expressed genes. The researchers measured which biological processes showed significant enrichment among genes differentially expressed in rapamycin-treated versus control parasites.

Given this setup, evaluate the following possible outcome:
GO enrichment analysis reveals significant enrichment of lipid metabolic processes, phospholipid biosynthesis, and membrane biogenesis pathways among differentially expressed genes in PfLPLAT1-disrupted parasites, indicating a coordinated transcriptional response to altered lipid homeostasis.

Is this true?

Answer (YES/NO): NO